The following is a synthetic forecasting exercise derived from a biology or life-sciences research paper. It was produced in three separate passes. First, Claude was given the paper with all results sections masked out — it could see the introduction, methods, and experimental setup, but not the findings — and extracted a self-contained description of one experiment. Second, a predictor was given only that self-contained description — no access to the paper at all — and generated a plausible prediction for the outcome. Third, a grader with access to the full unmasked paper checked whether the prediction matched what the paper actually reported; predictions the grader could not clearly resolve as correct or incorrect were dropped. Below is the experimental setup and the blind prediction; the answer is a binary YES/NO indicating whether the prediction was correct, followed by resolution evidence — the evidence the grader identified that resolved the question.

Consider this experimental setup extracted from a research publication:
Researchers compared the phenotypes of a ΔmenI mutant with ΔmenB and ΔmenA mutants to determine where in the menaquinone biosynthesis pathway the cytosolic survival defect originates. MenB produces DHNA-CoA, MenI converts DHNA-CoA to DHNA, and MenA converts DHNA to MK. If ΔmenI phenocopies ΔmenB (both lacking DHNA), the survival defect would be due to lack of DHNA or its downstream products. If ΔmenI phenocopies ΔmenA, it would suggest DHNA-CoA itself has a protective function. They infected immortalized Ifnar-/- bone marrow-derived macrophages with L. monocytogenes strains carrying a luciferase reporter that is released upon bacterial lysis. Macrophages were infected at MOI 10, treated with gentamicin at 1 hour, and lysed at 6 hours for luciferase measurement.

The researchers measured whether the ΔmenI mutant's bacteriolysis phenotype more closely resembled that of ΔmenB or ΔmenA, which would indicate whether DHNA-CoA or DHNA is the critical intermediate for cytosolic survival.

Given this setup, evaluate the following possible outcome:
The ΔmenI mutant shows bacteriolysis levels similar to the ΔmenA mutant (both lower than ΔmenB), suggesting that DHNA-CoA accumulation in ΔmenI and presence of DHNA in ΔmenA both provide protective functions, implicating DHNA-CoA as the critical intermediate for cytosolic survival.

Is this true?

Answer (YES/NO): NO